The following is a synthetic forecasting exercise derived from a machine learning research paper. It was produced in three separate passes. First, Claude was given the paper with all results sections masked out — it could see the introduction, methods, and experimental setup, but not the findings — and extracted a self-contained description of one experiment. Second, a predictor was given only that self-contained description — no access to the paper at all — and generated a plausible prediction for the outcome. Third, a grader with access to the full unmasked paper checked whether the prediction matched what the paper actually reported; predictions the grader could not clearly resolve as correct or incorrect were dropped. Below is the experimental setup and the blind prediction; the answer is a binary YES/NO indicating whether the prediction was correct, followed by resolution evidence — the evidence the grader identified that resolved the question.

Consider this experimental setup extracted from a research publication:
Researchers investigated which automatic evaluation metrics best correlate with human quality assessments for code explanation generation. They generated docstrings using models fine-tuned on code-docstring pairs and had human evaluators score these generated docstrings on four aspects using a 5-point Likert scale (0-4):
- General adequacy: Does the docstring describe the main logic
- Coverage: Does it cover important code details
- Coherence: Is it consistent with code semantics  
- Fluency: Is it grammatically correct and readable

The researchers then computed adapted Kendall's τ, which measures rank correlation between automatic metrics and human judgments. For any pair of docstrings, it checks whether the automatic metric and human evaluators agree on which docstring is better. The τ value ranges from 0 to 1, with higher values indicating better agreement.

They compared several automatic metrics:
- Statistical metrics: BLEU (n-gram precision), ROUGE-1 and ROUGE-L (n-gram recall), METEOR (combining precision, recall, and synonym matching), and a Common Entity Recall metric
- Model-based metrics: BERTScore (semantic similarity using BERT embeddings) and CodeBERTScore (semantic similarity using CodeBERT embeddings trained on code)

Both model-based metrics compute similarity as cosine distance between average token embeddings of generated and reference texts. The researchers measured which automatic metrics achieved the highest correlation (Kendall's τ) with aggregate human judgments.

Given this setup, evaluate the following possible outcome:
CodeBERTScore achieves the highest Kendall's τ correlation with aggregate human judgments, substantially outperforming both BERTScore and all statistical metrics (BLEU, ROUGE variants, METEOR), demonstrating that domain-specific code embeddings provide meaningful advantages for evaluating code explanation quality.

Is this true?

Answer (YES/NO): NO